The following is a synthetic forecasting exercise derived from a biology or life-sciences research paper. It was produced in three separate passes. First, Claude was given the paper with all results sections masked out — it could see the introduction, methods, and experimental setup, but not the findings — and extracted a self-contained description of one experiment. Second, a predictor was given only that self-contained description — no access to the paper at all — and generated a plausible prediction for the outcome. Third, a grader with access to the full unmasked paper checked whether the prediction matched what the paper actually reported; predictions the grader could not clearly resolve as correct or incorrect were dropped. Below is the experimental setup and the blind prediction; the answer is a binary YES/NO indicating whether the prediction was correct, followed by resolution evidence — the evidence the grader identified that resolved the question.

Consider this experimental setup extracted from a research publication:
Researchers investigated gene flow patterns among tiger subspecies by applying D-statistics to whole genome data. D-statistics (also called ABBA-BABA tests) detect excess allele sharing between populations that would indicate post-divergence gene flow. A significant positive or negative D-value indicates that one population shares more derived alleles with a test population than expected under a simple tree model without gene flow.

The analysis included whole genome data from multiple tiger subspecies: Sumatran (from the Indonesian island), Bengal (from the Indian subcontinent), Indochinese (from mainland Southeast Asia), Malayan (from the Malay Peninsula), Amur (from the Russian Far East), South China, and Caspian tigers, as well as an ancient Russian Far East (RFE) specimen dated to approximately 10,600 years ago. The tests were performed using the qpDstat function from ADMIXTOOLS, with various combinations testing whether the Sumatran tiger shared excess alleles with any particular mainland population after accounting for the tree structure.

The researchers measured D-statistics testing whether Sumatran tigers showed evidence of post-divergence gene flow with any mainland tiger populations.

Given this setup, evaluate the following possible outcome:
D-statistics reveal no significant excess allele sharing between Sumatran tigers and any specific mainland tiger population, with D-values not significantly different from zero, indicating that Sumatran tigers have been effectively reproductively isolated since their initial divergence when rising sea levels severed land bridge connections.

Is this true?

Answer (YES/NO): NO